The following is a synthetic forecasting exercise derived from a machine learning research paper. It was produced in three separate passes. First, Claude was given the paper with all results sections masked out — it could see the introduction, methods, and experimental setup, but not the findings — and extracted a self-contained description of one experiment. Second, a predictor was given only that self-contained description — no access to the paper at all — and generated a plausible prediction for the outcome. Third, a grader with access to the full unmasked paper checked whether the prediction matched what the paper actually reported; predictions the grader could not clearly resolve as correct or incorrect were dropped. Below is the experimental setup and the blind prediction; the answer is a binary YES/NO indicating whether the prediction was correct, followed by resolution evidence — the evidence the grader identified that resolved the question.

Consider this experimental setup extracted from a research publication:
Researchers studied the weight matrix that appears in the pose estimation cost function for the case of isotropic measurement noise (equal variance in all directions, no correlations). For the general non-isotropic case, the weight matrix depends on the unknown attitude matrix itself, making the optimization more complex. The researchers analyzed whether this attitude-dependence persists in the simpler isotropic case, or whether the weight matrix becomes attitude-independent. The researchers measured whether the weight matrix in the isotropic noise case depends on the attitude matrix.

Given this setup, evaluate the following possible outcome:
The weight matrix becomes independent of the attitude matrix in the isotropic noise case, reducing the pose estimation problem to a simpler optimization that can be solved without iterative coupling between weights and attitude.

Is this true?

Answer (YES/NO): YES